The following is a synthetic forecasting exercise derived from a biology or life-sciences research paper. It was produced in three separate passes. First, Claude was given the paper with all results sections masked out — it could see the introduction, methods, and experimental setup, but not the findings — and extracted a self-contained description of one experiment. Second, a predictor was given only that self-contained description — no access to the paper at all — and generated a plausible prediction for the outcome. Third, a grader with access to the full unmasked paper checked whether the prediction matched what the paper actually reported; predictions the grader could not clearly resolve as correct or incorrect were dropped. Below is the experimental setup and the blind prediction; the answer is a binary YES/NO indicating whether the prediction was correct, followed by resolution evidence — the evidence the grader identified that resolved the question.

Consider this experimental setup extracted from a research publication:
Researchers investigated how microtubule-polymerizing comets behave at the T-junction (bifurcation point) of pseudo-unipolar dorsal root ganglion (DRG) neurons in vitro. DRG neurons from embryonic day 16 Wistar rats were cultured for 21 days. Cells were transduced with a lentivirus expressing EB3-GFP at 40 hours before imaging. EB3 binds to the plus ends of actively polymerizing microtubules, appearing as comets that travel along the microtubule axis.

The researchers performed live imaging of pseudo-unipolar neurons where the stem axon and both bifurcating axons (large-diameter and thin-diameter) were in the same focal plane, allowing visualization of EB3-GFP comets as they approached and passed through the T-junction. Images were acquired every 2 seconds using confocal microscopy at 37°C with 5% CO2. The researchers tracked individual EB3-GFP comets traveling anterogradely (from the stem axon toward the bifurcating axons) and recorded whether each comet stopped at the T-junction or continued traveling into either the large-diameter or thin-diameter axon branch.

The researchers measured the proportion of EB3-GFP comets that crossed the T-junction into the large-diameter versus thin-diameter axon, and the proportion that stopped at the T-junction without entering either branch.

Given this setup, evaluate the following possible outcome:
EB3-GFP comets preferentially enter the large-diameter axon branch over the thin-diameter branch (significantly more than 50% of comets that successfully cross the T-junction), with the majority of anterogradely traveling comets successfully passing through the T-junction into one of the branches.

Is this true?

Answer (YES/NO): NO